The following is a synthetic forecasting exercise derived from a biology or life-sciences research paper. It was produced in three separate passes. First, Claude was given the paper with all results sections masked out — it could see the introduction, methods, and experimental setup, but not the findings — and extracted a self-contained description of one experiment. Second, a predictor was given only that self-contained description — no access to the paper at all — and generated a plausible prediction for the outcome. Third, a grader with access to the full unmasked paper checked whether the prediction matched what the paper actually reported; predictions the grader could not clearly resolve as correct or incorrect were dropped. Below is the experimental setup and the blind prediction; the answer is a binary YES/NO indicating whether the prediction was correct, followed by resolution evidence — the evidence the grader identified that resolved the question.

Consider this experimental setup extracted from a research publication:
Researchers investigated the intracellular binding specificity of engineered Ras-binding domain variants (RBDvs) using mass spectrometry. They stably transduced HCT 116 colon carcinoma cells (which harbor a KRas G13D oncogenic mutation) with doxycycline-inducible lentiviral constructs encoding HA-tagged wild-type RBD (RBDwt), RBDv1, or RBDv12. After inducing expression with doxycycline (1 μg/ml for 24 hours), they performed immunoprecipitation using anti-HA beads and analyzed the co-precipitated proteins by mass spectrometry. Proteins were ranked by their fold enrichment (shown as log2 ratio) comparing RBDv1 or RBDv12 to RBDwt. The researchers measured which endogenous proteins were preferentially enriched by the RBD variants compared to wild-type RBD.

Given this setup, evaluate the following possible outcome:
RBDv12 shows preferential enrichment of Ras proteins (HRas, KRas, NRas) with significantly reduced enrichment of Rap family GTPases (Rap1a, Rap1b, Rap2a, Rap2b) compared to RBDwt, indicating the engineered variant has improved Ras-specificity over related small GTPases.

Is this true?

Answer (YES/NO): NO